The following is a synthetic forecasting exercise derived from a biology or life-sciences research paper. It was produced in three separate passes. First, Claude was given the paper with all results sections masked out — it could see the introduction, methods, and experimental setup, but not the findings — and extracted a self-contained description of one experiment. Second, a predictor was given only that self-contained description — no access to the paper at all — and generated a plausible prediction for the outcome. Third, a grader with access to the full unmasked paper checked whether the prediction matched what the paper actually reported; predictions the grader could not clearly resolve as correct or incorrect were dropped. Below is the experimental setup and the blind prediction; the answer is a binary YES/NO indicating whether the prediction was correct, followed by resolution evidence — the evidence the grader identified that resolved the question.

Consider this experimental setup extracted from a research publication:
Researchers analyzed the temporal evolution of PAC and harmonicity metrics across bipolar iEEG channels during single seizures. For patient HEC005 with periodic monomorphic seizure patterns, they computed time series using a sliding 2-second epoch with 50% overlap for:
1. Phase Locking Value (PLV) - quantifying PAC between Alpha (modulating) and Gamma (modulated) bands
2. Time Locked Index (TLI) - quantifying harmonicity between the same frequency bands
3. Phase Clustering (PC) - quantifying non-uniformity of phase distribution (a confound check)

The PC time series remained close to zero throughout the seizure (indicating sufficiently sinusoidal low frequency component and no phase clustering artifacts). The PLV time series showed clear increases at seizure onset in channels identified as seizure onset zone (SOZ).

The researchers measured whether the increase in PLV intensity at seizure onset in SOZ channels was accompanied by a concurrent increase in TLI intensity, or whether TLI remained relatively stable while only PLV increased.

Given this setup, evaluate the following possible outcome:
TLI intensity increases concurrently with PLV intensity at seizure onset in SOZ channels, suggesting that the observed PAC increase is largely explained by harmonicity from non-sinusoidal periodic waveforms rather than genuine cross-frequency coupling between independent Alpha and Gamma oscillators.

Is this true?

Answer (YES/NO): YES